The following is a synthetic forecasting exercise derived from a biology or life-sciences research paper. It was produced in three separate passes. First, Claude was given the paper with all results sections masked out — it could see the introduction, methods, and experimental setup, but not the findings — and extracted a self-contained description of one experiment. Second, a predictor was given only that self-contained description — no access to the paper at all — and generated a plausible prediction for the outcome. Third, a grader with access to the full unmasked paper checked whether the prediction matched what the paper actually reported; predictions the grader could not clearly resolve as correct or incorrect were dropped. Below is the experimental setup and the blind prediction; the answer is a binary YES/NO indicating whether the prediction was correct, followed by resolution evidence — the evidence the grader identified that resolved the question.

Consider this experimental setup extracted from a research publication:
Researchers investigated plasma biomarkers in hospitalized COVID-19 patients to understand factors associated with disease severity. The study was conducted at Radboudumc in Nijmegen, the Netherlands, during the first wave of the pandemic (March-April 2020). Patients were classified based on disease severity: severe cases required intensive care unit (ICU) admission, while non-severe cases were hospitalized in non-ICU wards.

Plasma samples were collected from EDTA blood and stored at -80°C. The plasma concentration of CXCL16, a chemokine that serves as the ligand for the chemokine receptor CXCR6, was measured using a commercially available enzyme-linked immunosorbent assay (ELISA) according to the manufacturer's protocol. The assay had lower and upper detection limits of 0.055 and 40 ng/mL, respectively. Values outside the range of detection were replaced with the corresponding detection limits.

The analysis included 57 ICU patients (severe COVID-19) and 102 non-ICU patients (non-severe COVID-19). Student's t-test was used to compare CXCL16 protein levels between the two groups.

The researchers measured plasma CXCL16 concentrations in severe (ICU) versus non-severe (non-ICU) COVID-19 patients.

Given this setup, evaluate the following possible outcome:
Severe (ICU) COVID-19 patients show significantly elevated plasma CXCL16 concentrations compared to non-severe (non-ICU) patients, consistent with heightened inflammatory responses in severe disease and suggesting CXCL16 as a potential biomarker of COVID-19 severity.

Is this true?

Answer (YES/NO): YES